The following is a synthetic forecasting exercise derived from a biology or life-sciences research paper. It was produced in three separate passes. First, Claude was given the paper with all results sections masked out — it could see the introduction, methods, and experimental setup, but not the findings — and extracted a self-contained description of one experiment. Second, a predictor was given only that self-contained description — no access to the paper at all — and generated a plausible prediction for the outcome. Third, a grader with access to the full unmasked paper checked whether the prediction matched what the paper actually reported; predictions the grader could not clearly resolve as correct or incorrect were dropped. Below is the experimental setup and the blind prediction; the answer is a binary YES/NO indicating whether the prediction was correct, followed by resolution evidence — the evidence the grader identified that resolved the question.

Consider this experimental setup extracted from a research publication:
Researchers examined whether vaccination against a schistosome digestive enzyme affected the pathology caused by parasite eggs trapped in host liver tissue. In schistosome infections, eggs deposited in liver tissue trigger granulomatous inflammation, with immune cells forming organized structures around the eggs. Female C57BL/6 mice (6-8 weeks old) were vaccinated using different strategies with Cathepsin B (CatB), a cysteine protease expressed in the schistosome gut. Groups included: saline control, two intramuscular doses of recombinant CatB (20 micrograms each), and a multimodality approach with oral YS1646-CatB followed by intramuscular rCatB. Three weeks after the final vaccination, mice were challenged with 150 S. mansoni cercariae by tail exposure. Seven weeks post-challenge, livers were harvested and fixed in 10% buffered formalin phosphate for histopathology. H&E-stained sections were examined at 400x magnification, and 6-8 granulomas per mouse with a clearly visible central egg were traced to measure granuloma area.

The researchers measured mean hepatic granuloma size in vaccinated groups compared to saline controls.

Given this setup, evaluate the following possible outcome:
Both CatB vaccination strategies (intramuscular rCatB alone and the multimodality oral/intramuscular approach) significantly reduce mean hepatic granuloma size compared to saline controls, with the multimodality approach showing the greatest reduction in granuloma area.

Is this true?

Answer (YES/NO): NO